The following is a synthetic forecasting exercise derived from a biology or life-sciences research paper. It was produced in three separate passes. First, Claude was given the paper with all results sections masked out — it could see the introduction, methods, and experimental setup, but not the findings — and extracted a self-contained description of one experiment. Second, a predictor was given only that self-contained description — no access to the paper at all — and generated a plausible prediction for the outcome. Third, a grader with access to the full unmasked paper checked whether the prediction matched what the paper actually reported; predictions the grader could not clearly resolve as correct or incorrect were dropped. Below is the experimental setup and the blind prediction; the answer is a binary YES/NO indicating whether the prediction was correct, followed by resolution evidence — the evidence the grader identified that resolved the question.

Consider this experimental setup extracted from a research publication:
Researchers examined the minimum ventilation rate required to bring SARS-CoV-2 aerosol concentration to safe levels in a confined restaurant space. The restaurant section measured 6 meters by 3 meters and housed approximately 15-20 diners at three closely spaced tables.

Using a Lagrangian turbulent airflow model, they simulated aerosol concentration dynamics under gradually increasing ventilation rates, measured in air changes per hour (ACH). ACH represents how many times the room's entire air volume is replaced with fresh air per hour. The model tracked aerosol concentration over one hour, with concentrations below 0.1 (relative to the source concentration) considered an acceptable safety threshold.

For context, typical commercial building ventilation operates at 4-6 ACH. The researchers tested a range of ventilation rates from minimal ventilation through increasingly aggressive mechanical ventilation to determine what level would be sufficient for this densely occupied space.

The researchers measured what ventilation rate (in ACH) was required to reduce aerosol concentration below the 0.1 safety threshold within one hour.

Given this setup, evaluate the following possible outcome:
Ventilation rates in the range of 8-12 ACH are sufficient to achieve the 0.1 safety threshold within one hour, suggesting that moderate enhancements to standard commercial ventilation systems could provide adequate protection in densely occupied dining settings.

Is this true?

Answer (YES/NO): NO